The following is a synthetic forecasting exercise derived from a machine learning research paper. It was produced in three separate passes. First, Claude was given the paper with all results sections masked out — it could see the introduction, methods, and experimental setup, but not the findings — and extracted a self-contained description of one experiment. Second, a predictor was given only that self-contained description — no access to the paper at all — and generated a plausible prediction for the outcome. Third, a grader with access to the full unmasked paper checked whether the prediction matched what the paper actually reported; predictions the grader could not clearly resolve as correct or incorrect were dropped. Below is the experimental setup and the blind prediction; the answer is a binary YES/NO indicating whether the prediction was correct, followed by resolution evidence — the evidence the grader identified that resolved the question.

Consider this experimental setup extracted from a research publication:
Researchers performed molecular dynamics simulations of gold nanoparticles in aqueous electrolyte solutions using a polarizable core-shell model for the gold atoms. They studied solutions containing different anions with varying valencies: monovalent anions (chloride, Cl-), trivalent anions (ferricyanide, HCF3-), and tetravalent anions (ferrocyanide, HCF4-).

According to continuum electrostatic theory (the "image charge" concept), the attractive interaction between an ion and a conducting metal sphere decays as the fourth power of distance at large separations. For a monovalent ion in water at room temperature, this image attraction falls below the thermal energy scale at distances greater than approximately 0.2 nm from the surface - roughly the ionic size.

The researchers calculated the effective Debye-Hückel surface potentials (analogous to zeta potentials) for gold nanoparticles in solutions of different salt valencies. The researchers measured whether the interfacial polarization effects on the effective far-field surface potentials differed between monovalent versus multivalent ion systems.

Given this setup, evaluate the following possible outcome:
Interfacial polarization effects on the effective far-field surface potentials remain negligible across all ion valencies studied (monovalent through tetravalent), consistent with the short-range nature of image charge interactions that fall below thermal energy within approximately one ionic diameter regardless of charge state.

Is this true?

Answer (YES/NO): NO